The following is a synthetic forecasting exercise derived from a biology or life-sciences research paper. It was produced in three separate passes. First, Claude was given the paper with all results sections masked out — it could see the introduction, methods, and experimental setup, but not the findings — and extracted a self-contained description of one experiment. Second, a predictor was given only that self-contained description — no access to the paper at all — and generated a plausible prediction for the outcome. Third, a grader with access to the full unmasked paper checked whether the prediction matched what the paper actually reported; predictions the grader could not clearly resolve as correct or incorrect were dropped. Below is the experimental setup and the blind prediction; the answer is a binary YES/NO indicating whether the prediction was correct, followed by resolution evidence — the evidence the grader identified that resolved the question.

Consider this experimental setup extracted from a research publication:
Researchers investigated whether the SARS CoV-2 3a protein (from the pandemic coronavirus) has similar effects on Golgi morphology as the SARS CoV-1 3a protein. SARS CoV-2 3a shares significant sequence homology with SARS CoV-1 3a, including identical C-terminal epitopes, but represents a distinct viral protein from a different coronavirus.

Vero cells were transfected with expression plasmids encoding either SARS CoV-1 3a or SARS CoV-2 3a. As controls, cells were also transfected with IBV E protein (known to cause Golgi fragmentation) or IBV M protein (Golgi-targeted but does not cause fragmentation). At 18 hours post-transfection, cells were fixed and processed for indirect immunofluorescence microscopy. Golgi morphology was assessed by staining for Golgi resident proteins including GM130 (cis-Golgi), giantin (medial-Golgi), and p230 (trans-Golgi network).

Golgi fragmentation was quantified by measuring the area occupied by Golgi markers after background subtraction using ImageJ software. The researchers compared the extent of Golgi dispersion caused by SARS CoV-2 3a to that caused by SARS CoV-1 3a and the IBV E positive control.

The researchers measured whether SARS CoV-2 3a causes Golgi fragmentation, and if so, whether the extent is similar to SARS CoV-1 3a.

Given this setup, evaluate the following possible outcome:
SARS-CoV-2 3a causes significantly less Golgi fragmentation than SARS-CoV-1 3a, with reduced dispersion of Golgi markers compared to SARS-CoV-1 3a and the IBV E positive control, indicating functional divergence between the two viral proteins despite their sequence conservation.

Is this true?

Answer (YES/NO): NO